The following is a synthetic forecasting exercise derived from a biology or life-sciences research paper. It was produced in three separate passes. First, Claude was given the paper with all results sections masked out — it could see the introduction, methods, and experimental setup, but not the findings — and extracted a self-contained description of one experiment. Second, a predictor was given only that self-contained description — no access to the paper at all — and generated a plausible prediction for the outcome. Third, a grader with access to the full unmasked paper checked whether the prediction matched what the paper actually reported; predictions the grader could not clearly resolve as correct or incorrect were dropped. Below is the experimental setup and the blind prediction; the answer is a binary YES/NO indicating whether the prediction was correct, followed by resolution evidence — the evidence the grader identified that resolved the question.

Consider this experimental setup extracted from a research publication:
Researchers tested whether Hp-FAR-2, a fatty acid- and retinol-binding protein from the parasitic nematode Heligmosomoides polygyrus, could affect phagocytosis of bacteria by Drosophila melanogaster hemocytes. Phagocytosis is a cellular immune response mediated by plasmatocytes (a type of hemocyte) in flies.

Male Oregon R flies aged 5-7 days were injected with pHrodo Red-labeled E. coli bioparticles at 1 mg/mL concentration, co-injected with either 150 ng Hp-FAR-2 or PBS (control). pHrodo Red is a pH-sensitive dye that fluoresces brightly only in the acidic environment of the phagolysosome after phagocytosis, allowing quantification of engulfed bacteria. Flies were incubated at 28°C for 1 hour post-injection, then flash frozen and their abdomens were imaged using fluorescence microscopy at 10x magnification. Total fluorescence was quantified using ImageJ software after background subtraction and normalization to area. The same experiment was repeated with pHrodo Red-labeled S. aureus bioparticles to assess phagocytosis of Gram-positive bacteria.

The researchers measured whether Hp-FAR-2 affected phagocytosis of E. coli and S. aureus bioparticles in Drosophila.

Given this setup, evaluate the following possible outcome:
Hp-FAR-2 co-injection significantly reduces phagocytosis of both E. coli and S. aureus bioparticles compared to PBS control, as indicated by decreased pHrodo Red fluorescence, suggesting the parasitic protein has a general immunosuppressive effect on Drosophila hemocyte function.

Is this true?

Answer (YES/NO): NO